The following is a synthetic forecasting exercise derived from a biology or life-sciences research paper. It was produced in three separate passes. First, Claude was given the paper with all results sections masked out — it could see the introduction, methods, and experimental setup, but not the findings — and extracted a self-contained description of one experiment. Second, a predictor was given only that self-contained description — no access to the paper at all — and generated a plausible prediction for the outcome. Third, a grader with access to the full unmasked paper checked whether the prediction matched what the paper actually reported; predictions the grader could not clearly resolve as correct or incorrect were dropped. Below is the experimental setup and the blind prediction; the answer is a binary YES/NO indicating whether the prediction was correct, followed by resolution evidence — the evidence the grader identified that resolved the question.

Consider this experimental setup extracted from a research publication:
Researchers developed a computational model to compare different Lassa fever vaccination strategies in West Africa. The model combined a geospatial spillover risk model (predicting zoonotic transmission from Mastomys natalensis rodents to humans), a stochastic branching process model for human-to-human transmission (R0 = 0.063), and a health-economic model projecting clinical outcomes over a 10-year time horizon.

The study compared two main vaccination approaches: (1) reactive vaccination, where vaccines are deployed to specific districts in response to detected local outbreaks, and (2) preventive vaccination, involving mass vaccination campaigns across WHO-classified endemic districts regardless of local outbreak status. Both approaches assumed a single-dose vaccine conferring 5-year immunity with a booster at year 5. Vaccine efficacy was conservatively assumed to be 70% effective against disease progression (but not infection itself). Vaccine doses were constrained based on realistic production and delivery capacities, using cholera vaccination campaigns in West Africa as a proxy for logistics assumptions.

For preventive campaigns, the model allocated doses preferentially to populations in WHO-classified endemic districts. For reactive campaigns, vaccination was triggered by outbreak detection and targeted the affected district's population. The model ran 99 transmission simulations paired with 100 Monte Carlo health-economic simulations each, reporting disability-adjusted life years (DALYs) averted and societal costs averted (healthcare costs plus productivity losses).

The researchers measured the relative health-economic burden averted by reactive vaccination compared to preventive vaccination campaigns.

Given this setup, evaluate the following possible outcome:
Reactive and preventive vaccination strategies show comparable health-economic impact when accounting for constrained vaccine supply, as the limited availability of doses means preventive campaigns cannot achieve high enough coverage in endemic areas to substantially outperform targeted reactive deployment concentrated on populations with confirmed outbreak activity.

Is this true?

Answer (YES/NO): NO